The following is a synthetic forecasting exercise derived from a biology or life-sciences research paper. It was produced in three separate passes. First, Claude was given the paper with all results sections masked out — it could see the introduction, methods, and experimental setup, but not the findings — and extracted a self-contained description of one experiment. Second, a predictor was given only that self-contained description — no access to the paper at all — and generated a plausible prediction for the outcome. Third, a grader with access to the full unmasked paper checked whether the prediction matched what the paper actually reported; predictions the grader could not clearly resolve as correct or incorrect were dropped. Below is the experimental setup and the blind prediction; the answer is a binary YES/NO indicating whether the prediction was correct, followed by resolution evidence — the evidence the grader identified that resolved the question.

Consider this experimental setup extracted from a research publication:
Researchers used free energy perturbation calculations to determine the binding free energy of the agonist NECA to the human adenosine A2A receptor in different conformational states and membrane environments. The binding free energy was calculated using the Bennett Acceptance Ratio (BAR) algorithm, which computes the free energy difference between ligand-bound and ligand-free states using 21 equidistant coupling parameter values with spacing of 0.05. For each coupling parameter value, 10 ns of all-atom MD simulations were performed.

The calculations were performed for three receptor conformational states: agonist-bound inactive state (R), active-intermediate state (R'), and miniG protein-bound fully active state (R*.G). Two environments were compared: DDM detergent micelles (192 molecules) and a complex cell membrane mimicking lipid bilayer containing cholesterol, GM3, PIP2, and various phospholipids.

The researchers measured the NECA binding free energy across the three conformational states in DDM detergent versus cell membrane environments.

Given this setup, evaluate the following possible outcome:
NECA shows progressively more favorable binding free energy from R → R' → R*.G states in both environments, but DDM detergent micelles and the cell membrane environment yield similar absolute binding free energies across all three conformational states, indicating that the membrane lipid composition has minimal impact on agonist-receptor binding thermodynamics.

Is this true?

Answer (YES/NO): NO